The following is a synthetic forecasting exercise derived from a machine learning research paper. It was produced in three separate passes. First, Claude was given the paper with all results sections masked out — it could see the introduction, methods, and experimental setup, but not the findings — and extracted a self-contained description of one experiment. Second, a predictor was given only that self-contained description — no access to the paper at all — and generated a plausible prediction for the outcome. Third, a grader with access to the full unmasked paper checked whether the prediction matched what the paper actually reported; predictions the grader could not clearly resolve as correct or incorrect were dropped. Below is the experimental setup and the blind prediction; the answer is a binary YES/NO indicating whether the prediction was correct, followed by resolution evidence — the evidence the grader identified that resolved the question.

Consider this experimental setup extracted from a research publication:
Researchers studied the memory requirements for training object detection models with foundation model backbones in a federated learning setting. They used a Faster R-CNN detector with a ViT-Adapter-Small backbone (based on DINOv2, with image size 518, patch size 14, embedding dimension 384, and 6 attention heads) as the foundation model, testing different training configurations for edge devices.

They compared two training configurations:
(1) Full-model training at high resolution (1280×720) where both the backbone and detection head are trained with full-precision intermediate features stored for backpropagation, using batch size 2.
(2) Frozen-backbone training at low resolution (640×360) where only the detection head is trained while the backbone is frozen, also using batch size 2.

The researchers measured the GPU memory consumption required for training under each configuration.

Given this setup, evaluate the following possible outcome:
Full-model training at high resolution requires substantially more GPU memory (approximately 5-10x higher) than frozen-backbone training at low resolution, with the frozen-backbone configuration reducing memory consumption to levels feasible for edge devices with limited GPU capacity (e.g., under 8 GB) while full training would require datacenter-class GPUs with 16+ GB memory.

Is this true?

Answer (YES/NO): NO